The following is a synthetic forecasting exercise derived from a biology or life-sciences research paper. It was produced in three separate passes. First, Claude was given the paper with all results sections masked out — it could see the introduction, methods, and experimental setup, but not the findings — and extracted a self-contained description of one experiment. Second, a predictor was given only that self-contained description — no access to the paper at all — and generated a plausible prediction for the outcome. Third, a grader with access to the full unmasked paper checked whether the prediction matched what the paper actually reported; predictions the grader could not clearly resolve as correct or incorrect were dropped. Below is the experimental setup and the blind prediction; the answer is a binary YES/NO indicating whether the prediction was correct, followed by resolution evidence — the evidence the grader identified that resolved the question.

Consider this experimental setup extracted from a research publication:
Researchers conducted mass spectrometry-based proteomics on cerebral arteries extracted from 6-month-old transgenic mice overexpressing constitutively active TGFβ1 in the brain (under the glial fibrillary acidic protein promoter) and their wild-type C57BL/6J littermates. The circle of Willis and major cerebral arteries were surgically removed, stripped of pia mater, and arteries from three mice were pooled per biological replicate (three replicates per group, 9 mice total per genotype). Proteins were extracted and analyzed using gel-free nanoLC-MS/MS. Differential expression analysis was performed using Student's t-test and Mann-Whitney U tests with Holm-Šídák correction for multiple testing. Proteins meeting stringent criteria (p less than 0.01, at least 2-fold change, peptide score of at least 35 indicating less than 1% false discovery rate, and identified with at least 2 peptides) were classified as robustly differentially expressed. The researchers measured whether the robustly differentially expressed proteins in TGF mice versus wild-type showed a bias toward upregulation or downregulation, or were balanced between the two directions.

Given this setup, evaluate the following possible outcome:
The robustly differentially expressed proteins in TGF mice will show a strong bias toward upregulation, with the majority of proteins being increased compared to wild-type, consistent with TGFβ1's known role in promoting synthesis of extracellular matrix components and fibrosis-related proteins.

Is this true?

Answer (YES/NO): NO